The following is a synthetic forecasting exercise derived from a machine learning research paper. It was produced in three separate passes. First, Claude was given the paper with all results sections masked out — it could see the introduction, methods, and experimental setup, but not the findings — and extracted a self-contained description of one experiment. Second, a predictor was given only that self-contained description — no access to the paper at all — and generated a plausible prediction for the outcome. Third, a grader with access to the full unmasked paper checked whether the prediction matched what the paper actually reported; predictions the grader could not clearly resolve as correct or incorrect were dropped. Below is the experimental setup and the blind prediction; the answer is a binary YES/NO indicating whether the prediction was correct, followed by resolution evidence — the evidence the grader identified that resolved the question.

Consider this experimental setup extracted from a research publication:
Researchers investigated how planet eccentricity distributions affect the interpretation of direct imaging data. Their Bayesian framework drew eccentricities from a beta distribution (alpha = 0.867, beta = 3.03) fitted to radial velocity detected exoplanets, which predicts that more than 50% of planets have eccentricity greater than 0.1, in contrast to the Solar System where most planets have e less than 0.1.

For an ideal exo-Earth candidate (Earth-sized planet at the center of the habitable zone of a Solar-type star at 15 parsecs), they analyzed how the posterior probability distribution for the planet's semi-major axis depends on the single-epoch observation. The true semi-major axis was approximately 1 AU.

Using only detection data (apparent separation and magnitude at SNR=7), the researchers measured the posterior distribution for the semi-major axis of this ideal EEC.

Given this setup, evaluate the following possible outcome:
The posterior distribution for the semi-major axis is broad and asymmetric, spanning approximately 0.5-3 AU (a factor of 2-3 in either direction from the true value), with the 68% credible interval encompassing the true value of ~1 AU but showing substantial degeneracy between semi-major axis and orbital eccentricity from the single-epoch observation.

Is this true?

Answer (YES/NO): NO